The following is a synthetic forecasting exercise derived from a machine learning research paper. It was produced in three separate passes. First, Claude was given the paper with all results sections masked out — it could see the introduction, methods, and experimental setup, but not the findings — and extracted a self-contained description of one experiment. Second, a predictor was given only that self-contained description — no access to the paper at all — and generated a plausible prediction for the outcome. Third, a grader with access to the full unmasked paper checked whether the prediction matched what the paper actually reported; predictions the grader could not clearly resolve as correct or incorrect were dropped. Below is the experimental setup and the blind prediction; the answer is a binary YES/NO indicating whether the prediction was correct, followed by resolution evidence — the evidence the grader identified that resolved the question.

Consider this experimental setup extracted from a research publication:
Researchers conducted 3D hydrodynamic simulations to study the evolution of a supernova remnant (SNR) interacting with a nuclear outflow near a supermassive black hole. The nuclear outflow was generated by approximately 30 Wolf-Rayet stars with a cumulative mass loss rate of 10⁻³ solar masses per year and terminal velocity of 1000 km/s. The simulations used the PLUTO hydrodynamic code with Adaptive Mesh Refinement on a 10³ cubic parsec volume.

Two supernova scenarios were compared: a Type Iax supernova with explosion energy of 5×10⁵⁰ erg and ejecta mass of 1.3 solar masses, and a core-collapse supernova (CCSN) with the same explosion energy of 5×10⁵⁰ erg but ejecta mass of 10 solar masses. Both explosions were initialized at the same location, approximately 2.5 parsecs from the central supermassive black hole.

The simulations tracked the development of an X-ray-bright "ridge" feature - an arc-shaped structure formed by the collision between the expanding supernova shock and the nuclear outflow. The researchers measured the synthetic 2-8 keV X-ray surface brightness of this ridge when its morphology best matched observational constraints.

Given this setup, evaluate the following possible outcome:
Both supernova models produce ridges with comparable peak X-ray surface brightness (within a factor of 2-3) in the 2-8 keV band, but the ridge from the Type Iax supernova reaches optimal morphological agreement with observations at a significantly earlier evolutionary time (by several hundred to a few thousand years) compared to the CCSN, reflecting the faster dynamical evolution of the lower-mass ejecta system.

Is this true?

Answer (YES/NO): YES